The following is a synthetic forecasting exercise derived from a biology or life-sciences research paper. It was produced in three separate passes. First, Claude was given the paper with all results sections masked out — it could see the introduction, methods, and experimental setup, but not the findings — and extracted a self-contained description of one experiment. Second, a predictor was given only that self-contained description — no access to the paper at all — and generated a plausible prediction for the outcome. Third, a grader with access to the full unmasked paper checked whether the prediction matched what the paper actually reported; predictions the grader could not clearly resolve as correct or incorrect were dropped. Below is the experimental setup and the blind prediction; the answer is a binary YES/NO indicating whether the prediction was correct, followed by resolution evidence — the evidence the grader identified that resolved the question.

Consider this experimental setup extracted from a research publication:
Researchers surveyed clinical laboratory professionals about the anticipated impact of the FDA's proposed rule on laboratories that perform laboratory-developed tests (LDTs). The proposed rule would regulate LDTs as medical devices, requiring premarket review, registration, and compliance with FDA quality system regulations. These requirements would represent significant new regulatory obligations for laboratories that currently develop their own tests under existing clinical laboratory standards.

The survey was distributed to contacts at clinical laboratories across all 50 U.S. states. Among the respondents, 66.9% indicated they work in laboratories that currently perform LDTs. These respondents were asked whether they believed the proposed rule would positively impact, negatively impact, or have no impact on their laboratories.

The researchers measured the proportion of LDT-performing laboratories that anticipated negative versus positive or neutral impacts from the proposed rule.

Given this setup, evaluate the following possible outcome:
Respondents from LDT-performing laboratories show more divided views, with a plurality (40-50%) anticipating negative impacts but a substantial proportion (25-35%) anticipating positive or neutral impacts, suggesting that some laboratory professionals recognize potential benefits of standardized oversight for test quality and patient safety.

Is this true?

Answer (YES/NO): NO